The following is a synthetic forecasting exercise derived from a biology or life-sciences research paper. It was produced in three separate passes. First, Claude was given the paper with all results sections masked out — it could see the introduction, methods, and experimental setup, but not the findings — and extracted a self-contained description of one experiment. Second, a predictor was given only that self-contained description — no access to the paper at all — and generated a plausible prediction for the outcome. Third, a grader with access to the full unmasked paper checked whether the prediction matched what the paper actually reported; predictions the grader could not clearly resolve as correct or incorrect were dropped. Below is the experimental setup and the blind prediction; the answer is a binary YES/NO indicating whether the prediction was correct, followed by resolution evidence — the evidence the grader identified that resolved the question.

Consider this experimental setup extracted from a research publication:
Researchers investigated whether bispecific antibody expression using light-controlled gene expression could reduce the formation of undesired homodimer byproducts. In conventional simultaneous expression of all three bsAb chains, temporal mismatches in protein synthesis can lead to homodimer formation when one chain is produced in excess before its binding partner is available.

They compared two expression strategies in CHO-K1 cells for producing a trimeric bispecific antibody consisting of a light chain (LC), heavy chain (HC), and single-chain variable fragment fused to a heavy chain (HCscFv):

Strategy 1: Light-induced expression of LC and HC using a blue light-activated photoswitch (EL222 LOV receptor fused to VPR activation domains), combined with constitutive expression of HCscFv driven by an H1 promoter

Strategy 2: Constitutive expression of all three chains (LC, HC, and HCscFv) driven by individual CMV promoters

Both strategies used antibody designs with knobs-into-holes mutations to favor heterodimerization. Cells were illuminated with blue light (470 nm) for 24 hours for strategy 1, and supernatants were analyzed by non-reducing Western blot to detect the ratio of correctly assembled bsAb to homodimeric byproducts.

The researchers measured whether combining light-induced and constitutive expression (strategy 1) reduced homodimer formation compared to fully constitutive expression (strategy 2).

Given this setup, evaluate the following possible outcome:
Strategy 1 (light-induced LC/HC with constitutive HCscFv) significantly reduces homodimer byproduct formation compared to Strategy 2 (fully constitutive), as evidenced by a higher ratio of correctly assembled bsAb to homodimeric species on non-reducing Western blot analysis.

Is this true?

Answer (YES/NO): NO